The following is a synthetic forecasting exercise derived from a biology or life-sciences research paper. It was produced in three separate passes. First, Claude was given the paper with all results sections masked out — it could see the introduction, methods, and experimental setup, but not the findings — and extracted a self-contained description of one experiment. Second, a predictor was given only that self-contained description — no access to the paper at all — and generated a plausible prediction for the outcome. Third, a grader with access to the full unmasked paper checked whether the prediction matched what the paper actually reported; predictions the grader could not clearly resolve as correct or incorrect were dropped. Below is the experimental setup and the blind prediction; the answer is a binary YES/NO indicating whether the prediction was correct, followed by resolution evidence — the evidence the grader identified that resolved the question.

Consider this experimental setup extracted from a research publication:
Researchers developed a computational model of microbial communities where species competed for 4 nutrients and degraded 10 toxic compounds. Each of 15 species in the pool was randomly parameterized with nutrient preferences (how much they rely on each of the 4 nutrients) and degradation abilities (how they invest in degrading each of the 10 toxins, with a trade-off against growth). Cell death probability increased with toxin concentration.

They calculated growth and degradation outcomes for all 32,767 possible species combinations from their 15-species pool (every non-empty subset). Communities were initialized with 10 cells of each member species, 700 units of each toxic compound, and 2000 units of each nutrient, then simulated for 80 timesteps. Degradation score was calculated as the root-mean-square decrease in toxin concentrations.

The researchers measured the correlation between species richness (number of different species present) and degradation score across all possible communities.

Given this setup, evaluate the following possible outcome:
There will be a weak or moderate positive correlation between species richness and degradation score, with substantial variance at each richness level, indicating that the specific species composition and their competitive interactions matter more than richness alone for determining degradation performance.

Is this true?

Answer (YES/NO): YES